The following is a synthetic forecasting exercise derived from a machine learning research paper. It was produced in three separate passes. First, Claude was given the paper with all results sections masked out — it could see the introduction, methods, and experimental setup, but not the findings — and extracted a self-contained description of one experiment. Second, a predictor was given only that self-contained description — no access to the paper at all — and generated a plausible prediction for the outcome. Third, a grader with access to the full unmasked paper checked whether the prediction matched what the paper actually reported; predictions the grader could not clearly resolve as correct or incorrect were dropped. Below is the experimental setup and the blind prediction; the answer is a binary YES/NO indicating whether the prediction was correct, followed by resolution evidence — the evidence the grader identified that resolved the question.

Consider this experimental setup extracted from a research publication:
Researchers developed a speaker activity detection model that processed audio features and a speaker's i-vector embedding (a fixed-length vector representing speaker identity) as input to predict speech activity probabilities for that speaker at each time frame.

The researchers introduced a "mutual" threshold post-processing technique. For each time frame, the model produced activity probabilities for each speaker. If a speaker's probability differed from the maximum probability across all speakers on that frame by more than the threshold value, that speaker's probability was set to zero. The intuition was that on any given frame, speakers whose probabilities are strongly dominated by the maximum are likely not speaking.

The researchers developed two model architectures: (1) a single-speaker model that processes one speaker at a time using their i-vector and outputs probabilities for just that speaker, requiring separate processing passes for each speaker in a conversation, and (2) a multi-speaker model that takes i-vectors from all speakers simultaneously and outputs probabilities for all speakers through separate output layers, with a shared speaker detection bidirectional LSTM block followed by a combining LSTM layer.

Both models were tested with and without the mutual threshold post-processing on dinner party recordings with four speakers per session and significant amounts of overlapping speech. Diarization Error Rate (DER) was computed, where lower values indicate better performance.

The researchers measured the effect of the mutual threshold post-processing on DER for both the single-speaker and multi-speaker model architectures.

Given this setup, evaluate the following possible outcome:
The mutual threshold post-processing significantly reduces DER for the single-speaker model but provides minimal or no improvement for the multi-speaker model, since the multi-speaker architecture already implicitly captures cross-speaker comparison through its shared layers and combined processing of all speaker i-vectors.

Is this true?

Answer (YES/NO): YES